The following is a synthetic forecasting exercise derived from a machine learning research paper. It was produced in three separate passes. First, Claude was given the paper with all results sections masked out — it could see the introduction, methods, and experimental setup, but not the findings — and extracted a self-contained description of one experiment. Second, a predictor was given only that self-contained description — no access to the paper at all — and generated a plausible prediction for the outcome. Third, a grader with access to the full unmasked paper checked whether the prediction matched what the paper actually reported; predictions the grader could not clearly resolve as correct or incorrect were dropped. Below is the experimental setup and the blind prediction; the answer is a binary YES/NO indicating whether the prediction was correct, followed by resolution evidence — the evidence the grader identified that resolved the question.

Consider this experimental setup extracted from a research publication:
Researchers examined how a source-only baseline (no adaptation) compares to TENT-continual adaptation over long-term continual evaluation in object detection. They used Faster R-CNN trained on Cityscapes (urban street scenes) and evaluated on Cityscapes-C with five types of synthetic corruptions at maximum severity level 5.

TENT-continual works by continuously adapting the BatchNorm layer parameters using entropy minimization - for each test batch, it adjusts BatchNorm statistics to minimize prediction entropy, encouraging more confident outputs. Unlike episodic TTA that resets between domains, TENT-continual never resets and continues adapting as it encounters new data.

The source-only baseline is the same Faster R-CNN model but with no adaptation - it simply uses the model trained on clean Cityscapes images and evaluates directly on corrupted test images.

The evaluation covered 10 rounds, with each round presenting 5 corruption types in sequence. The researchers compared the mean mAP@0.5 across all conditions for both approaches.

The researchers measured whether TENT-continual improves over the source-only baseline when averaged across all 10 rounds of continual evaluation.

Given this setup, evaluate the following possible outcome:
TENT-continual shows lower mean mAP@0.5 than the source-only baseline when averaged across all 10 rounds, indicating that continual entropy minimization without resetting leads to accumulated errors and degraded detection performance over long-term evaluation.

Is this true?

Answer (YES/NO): YES